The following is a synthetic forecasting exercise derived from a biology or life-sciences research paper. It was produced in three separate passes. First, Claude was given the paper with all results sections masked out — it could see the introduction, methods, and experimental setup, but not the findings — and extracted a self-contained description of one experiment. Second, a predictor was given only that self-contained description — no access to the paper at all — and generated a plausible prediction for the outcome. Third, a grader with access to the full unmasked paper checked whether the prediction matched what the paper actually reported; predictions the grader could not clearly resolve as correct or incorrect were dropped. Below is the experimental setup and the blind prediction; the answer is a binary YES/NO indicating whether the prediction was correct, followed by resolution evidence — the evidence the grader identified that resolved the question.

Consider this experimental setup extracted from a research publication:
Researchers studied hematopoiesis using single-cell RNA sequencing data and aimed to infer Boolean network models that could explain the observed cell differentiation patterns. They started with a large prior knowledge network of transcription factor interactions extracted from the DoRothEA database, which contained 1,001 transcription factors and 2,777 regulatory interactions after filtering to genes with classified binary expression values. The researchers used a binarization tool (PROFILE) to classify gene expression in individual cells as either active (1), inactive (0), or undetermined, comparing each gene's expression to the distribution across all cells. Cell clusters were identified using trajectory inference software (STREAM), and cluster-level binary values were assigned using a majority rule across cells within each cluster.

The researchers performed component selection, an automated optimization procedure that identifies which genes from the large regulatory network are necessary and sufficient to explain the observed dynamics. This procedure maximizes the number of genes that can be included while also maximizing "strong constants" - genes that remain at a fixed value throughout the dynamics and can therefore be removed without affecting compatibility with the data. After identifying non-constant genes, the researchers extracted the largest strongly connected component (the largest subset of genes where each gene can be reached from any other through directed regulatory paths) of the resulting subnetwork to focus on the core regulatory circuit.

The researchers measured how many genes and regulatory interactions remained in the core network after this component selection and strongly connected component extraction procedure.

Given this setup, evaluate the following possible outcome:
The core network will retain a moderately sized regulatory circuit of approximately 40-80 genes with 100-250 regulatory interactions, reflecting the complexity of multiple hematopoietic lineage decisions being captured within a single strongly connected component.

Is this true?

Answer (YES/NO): NO